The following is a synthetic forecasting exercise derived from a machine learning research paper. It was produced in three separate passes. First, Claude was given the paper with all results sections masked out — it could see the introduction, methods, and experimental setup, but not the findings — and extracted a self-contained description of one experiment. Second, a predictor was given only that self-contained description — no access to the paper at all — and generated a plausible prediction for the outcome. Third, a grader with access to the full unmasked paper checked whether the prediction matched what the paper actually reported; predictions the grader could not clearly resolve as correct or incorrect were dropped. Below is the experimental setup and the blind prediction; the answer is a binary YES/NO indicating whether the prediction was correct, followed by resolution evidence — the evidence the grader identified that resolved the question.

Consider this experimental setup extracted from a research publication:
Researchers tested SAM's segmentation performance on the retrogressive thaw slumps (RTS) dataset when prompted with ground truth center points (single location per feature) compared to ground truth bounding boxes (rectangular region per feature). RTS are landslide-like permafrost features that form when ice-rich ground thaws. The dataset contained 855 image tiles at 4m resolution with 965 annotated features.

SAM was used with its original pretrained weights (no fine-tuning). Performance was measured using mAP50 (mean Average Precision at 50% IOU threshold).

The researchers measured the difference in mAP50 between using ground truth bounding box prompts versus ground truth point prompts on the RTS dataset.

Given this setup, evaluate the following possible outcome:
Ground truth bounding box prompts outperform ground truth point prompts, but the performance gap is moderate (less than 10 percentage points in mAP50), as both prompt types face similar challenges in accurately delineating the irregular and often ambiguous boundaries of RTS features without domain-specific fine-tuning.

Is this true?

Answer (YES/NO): NO